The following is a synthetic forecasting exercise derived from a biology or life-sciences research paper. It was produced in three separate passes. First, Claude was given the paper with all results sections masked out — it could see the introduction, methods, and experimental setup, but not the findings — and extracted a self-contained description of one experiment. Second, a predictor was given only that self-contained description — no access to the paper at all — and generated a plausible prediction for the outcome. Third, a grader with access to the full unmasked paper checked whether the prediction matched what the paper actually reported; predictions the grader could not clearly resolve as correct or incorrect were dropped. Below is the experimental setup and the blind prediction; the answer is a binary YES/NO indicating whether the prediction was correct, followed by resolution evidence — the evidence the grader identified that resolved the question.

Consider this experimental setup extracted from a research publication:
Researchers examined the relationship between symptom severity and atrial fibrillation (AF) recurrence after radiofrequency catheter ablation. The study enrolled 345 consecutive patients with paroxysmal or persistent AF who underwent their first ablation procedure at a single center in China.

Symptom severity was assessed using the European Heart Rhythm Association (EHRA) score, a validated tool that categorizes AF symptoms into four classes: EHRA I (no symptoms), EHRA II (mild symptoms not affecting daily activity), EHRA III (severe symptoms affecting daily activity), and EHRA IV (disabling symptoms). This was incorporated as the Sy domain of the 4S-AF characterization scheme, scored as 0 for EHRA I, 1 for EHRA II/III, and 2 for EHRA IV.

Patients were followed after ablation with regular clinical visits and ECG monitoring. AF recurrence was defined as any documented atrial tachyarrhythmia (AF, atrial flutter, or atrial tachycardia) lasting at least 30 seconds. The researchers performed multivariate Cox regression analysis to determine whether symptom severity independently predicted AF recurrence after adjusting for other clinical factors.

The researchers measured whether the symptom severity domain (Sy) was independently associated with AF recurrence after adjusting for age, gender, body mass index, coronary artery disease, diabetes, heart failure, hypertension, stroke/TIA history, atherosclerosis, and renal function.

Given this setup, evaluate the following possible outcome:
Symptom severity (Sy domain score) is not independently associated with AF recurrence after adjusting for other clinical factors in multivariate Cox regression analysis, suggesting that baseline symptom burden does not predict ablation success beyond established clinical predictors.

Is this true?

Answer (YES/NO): YES